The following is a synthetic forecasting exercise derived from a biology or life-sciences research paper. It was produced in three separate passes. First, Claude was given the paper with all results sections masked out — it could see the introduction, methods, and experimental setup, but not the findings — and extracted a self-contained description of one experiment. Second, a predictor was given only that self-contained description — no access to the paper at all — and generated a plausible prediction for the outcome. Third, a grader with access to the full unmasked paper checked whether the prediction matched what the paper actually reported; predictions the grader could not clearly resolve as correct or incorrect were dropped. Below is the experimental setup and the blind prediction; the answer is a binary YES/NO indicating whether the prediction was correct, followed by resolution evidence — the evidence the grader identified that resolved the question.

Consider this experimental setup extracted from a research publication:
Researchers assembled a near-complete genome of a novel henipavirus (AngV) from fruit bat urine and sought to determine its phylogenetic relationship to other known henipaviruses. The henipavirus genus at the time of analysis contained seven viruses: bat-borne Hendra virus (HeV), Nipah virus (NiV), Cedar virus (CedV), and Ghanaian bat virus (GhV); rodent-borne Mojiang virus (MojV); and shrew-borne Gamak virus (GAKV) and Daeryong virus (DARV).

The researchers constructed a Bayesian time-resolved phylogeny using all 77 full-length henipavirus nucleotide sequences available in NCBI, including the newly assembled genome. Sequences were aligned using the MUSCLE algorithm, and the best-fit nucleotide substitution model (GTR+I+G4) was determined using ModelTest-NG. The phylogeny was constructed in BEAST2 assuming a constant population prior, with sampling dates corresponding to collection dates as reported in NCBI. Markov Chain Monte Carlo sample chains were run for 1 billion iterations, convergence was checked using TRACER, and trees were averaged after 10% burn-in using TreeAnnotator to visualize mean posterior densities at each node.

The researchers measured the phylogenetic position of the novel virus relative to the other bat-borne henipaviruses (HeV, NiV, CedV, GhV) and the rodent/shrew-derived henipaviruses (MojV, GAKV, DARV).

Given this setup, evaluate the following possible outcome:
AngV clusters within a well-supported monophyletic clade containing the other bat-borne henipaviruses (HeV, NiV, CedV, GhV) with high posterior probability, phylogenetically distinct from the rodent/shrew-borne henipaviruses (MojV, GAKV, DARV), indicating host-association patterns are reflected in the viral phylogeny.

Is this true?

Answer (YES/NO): NO